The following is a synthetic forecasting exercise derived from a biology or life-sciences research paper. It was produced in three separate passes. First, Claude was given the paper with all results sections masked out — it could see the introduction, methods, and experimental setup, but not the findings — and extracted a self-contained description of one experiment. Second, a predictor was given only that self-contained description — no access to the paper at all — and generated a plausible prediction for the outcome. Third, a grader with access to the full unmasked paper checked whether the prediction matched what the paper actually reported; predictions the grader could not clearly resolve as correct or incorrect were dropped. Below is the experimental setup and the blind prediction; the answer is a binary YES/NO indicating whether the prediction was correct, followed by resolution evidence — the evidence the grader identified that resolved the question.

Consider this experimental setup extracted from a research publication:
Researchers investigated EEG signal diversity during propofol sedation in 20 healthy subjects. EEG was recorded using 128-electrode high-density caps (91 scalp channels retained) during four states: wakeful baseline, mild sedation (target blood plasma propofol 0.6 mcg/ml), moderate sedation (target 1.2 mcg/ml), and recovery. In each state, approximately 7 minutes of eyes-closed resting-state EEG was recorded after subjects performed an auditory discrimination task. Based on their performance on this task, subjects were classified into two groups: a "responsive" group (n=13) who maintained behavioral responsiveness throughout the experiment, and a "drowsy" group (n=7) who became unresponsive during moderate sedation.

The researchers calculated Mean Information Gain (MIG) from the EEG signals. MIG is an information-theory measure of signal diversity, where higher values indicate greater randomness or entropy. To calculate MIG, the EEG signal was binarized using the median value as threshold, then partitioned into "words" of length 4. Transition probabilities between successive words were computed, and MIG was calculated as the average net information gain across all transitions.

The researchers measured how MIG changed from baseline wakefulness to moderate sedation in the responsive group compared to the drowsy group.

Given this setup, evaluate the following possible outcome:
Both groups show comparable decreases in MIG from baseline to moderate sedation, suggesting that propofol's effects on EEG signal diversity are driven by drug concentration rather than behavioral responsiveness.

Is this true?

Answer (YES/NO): NO